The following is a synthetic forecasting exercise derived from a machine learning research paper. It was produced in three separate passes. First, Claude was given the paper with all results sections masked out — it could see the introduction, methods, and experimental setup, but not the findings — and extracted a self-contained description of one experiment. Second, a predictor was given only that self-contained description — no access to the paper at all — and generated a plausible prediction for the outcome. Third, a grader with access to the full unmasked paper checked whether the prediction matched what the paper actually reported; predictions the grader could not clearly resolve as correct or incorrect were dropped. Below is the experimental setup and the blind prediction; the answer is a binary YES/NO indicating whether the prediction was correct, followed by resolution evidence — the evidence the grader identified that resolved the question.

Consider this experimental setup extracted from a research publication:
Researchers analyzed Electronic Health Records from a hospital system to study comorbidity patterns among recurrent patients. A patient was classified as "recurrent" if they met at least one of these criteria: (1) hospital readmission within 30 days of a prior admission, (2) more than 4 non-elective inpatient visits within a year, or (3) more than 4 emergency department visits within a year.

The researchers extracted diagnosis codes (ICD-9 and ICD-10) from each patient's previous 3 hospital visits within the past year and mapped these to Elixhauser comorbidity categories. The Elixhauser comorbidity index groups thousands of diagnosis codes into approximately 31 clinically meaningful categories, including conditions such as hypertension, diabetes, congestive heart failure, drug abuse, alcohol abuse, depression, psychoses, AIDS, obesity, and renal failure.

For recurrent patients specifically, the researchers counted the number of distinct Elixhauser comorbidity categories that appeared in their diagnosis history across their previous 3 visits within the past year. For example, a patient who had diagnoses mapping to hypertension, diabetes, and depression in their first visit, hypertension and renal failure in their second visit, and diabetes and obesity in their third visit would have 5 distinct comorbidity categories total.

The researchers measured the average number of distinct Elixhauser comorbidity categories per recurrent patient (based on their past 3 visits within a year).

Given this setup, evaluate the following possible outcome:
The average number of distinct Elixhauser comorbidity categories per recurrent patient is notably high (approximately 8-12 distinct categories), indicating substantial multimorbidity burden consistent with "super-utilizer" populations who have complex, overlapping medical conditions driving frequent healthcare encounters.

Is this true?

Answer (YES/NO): NO